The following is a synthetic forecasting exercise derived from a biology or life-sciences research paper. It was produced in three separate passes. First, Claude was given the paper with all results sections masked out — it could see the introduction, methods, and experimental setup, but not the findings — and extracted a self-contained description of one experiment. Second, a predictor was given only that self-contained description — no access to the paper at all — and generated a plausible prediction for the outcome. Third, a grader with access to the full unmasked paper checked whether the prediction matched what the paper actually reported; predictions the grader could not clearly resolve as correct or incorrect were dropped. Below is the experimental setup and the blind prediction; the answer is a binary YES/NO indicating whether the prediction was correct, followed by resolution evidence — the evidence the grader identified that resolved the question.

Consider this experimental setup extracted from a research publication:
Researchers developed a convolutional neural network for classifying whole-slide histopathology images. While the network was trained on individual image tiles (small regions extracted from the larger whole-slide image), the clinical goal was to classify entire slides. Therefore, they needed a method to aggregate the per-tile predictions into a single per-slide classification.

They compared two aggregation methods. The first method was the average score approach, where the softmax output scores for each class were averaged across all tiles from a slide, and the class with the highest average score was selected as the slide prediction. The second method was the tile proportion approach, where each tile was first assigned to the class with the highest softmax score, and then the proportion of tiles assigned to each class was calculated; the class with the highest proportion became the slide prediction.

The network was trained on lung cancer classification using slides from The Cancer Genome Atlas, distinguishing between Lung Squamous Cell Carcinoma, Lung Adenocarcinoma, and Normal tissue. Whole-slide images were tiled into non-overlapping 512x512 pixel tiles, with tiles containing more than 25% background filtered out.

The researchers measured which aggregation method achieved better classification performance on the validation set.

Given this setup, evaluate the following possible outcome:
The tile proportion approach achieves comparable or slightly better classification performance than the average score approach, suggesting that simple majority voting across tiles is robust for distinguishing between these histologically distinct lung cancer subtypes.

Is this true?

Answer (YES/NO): NO